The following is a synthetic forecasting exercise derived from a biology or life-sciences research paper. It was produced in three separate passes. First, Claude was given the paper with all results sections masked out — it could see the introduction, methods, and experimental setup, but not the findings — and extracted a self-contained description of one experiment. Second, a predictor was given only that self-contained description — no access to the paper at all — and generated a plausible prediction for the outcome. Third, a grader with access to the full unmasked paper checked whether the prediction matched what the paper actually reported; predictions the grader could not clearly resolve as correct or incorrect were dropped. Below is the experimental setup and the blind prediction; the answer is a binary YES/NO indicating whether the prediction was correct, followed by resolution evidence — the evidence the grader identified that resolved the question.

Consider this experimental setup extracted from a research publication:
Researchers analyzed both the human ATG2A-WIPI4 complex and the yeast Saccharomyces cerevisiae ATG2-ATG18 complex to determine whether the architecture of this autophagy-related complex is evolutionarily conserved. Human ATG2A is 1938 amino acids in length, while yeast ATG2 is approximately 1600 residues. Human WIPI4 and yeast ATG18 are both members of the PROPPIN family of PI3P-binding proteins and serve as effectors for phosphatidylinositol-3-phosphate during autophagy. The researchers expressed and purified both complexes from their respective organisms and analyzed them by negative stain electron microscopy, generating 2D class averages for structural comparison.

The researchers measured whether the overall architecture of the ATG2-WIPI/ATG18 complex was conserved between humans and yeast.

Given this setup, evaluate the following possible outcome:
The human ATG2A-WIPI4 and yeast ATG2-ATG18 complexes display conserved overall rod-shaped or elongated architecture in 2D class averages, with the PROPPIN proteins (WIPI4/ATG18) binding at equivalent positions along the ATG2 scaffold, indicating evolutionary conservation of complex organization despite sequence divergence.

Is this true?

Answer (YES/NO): YES